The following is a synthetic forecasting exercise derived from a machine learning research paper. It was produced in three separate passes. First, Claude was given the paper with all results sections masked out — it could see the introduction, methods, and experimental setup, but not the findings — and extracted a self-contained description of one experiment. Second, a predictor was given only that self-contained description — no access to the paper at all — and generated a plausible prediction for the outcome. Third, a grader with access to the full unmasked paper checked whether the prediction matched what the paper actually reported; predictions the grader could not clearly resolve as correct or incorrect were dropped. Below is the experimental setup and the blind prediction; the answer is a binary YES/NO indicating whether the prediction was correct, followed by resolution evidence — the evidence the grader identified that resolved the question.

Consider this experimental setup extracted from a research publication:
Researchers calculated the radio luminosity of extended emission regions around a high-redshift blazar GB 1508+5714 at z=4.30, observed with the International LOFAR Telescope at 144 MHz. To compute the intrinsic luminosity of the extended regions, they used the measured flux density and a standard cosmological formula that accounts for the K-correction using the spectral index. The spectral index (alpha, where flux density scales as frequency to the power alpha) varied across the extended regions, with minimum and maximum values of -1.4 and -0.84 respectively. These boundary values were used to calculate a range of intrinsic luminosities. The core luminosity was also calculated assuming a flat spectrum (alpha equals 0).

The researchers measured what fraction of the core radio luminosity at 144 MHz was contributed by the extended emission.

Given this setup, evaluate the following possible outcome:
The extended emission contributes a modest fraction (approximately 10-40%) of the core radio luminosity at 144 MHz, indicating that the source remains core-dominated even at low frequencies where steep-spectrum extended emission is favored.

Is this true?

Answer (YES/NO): NO